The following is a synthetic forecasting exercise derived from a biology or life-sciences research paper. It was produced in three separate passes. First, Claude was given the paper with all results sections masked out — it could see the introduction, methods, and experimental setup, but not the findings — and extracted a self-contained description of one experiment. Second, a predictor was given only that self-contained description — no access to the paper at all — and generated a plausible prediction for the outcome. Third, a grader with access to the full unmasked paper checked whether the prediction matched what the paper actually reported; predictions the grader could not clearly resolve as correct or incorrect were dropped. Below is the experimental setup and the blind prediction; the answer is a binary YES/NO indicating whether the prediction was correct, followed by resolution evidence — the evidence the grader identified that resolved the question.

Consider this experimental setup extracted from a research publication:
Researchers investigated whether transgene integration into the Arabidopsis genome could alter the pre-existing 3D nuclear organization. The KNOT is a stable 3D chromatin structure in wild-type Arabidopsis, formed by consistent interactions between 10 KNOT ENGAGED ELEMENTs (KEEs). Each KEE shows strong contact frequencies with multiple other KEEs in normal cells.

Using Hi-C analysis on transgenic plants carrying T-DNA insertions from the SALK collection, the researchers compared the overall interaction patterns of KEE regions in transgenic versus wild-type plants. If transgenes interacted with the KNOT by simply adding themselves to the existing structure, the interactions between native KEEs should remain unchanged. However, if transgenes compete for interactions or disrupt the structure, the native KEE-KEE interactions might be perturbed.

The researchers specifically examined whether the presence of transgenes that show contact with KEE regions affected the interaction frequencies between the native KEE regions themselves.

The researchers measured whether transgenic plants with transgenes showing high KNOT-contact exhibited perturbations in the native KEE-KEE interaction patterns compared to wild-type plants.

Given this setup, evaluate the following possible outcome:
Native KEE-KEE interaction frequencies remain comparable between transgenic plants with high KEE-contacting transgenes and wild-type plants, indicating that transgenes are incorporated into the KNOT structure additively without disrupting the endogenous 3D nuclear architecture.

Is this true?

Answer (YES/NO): NO